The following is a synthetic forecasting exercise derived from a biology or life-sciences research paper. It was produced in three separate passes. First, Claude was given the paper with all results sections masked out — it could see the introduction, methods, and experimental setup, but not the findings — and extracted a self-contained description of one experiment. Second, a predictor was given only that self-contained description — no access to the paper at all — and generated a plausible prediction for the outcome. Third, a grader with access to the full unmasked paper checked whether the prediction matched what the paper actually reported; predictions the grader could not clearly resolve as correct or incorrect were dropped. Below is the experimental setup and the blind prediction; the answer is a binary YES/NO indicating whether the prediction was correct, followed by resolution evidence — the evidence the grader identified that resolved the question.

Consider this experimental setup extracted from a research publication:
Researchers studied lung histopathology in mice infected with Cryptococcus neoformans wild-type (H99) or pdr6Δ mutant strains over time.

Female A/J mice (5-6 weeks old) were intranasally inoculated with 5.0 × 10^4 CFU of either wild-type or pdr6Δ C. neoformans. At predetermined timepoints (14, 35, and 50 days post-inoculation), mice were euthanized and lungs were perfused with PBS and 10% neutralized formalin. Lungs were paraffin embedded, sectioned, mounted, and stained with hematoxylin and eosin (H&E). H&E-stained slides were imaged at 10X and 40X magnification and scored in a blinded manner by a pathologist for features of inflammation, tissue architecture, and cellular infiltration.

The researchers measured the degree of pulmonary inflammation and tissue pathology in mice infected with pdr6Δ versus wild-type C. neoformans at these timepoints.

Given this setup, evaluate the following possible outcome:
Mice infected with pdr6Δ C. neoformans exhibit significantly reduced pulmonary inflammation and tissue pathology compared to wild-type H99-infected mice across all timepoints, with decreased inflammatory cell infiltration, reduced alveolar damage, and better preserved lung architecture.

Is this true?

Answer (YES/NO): NO